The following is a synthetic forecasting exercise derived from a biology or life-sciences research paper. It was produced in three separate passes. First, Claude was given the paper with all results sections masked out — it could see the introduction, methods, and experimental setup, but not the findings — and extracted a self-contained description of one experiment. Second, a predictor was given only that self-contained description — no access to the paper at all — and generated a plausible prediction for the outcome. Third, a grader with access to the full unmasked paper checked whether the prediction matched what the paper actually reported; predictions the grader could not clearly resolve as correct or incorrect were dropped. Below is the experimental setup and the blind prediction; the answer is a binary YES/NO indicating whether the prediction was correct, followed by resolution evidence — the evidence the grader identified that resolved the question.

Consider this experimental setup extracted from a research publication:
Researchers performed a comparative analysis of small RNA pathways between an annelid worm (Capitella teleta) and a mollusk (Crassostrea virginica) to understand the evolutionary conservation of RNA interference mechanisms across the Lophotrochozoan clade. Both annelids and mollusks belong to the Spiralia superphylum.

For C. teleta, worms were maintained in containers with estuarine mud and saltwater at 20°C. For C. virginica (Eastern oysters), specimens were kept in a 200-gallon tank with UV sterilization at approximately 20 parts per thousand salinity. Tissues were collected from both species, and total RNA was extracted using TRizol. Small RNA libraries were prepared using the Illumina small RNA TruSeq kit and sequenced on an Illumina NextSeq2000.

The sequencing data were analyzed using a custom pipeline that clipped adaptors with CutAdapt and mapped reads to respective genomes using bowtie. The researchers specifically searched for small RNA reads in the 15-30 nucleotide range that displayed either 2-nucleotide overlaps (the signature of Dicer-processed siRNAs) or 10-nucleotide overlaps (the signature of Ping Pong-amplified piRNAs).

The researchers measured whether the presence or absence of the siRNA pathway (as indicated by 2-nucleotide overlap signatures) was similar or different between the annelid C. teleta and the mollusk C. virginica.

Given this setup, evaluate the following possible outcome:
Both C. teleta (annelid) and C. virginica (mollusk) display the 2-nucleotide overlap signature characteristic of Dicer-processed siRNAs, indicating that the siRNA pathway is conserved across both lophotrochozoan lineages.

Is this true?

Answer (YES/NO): NO